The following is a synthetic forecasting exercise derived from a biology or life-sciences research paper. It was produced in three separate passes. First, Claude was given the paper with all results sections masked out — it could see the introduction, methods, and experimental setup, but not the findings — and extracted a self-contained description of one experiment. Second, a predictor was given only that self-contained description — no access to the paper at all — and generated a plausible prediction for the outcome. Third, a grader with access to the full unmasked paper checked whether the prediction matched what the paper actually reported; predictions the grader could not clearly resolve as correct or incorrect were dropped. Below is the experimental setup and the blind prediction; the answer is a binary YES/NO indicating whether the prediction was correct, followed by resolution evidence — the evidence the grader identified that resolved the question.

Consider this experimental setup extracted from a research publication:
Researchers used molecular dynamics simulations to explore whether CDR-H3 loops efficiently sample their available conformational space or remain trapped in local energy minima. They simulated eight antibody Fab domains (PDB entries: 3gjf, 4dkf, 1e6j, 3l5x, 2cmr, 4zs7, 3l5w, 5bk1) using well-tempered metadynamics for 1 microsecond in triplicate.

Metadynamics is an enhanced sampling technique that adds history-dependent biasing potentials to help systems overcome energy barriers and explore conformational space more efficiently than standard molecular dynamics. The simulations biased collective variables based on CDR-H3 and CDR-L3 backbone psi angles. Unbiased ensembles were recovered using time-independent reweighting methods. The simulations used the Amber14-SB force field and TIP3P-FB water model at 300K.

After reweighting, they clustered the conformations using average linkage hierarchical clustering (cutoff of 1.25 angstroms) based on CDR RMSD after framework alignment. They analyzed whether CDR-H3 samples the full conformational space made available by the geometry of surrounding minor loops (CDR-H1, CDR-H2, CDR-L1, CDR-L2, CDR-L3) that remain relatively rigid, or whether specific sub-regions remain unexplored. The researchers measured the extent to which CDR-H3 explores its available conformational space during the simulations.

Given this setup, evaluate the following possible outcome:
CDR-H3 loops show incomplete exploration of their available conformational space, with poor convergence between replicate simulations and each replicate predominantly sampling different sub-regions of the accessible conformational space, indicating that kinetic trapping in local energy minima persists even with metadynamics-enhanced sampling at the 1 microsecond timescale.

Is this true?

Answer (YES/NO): NO